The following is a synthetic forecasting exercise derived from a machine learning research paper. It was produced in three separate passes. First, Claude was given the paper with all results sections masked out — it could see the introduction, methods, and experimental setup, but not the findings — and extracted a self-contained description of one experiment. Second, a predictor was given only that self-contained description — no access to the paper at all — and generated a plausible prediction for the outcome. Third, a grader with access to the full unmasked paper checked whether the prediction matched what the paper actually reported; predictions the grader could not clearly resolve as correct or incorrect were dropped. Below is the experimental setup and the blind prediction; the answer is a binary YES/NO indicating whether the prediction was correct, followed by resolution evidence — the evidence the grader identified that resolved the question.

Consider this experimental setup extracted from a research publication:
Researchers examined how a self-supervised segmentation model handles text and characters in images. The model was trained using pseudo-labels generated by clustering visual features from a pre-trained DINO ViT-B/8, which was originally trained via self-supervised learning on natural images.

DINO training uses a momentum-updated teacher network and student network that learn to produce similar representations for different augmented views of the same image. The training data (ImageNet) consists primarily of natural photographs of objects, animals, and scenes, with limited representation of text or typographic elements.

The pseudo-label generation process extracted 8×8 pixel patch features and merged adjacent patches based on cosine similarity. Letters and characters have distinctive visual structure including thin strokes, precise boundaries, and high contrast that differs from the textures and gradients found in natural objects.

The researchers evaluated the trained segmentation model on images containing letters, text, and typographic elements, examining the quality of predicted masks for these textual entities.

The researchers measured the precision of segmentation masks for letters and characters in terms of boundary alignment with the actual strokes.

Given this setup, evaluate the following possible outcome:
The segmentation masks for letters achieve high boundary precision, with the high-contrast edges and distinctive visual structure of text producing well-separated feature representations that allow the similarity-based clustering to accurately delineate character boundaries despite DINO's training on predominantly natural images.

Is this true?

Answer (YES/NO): NO